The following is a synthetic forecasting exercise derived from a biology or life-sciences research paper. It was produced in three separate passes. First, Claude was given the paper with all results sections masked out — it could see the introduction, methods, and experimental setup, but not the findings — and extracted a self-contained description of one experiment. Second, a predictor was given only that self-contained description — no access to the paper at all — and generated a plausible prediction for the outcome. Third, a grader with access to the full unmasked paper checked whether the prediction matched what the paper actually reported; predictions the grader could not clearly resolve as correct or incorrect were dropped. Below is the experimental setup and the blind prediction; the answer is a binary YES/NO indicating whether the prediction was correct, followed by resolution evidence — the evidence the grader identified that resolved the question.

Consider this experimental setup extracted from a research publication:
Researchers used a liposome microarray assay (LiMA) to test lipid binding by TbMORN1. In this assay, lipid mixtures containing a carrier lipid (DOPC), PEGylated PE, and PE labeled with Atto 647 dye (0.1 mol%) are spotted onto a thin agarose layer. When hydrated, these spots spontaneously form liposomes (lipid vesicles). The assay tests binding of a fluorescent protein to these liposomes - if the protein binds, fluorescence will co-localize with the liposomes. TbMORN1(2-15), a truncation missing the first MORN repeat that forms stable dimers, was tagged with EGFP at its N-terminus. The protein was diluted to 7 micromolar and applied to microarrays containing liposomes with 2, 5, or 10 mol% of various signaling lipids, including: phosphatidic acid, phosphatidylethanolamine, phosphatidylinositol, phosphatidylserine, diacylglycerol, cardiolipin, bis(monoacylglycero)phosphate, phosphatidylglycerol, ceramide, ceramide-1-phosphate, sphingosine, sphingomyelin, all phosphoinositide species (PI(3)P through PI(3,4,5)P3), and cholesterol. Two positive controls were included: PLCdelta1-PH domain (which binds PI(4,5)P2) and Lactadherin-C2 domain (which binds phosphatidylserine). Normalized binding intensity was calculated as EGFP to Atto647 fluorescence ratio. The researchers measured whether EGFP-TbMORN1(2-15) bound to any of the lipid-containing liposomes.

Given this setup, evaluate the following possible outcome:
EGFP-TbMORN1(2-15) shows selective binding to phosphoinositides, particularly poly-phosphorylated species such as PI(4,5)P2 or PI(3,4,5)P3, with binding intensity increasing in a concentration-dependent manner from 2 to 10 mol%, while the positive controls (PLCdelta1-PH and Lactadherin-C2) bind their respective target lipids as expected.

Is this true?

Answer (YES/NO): NO